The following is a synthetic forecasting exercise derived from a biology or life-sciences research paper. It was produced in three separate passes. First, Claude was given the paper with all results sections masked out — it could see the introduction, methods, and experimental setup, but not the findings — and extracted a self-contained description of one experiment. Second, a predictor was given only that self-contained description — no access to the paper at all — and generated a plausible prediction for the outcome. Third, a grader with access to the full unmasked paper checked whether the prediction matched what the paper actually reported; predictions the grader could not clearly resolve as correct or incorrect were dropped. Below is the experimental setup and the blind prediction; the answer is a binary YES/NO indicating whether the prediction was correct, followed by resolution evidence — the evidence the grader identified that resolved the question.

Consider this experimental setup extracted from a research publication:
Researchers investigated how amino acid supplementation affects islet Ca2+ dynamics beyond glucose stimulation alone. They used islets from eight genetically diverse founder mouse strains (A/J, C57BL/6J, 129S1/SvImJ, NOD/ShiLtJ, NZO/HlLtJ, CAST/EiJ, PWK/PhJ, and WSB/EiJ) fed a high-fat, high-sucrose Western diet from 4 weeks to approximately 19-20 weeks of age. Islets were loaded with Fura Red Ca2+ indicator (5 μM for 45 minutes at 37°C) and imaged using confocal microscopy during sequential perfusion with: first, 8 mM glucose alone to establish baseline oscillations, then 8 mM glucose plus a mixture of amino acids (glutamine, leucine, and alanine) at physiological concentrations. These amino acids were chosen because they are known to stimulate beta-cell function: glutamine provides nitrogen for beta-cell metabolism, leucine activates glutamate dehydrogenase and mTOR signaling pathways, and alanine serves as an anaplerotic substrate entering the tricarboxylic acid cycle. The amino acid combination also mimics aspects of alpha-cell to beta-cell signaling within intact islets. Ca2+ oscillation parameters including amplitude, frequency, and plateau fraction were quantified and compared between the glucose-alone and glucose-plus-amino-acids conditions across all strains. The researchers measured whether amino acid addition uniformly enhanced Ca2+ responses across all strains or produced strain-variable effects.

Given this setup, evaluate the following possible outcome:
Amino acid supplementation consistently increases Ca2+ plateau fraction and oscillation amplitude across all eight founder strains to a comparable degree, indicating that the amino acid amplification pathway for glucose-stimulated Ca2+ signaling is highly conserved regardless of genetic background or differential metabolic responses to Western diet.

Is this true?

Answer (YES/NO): NO